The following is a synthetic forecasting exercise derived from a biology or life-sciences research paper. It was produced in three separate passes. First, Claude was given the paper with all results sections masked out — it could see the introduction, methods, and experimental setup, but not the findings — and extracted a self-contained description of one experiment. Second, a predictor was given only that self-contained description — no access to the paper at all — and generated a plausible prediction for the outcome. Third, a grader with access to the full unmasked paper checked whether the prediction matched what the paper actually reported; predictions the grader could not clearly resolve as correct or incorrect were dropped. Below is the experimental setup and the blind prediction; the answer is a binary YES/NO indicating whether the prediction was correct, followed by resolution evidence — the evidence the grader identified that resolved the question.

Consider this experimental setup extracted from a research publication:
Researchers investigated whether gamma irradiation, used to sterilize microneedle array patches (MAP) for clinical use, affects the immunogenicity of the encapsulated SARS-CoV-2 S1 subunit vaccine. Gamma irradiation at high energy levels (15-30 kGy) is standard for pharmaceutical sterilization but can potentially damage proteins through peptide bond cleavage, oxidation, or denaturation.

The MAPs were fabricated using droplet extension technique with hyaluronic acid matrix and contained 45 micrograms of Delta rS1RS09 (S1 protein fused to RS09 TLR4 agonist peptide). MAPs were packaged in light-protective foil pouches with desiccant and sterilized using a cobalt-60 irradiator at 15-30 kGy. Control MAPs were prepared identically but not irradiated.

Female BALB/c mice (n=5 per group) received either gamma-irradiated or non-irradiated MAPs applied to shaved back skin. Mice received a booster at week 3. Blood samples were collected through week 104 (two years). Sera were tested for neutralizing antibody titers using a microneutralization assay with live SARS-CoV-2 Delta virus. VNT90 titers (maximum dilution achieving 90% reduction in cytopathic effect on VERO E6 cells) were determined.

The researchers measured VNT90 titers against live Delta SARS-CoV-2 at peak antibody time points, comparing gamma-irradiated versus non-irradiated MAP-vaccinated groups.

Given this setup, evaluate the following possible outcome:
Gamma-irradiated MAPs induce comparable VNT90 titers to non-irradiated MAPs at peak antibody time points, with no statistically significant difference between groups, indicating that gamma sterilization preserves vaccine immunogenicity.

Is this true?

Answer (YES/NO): YES